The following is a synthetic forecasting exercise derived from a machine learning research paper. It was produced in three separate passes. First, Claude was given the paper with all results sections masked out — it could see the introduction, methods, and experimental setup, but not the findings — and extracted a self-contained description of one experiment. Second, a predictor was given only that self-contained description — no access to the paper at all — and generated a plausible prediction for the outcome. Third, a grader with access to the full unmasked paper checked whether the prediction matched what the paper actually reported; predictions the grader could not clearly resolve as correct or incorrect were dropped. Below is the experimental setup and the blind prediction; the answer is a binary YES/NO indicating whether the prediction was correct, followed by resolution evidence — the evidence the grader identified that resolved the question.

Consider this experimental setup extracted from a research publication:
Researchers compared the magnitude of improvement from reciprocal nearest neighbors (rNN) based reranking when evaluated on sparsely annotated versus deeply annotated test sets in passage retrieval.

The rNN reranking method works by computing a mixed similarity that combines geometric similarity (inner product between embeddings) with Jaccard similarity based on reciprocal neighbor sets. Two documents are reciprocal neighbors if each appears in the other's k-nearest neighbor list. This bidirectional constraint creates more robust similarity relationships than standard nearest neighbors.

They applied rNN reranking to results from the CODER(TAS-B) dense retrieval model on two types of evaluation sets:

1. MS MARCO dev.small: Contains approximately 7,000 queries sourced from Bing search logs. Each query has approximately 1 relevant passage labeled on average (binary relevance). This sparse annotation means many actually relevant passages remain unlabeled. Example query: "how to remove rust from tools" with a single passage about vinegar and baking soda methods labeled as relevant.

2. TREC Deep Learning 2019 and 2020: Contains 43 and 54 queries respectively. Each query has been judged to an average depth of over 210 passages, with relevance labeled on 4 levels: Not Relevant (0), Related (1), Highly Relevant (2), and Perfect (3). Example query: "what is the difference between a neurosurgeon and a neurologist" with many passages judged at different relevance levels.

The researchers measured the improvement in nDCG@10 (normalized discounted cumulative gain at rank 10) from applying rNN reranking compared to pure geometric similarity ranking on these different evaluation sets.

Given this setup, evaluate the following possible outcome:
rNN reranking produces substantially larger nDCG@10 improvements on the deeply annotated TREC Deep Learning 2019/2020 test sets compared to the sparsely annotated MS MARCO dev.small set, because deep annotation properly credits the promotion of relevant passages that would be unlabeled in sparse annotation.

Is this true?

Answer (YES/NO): YES